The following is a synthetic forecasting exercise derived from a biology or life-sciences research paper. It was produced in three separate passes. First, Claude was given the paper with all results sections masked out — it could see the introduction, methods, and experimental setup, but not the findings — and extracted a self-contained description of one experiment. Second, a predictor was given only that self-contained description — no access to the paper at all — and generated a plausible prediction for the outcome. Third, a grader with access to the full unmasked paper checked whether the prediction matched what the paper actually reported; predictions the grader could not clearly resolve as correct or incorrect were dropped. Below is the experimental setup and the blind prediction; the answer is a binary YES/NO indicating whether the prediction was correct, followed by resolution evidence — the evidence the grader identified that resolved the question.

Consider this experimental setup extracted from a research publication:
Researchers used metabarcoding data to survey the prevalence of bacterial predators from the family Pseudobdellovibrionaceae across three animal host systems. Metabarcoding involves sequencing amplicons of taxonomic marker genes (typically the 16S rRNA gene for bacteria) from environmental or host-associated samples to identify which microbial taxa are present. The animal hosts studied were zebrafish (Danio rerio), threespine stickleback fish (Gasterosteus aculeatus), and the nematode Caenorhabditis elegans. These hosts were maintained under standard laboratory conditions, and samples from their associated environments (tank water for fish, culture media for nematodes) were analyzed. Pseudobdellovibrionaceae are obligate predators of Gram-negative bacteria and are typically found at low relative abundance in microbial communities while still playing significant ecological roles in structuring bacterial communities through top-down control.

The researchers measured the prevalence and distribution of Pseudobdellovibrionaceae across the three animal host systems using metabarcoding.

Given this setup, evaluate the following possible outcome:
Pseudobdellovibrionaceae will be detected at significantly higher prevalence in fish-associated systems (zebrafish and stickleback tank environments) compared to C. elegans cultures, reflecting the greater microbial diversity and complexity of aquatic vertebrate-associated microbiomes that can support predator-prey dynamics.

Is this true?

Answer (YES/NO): YES